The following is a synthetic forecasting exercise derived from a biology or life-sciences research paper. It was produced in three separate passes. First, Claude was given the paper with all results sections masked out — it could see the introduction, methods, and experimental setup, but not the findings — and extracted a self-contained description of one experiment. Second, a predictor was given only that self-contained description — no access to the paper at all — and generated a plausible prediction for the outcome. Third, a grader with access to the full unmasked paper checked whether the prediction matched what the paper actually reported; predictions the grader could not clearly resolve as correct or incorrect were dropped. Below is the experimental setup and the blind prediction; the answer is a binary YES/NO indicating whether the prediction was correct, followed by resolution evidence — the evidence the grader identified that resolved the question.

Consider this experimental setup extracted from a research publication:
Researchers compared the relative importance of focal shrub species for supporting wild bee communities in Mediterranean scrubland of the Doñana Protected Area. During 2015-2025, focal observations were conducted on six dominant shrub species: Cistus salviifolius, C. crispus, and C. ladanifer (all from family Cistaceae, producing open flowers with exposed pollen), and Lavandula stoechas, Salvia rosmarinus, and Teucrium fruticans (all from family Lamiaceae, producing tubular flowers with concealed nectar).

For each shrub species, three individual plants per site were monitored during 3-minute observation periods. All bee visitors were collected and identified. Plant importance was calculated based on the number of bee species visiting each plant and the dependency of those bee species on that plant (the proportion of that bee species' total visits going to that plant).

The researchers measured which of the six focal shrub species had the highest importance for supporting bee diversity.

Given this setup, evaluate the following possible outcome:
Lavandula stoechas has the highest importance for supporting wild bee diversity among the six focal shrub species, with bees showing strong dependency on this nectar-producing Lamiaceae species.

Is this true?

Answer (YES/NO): NO